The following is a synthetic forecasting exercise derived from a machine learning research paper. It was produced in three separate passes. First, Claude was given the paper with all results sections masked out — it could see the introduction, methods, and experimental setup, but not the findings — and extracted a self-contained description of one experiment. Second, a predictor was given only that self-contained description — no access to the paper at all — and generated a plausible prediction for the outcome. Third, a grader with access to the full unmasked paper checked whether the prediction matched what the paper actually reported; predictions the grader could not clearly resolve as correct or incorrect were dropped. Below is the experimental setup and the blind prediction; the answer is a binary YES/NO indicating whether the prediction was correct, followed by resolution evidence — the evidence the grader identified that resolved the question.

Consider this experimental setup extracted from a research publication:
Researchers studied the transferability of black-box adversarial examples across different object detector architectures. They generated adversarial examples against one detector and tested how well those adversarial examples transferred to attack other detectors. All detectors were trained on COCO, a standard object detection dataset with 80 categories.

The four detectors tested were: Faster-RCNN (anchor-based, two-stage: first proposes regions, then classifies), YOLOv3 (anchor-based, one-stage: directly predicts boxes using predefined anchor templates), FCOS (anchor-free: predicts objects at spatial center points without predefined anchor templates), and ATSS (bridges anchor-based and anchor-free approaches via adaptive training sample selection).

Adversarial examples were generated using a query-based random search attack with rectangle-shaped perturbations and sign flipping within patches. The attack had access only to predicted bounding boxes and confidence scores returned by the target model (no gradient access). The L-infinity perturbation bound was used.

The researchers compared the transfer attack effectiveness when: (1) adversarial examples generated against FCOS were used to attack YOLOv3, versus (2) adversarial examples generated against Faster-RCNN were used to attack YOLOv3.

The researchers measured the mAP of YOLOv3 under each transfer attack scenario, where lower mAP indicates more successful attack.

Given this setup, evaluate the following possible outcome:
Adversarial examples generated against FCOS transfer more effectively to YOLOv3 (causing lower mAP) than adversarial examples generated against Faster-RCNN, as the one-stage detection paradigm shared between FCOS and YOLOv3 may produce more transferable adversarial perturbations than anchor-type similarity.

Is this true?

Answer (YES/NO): YES